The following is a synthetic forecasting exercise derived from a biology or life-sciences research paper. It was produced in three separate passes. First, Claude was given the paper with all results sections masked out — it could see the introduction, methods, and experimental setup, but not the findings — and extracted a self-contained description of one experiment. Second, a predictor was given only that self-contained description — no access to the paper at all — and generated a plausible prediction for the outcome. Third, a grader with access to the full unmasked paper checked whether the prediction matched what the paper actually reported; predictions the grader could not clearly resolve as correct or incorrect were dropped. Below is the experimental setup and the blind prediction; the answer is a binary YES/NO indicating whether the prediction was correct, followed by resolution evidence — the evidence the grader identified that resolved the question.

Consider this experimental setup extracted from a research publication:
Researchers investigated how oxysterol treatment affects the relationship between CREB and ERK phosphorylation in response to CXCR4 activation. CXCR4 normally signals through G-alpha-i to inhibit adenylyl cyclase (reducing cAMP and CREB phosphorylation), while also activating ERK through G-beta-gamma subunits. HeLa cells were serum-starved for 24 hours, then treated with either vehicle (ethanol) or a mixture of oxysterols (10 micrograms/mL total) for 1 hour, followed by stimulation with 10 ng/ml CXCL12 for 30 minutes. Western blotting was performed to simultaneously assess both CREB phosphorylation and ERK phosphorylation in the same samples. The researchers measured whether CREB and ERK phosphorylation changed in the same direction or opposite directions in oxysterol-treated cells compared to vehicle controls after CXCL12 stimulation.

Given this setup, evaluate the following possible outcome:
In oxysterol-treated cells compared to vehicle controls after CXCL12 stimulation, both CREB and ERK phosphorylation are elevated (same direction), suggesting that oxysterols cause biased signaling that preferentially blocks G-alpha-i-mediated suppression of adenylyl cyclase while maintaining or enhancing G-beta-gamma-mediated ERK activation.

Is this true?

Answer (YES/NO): NO